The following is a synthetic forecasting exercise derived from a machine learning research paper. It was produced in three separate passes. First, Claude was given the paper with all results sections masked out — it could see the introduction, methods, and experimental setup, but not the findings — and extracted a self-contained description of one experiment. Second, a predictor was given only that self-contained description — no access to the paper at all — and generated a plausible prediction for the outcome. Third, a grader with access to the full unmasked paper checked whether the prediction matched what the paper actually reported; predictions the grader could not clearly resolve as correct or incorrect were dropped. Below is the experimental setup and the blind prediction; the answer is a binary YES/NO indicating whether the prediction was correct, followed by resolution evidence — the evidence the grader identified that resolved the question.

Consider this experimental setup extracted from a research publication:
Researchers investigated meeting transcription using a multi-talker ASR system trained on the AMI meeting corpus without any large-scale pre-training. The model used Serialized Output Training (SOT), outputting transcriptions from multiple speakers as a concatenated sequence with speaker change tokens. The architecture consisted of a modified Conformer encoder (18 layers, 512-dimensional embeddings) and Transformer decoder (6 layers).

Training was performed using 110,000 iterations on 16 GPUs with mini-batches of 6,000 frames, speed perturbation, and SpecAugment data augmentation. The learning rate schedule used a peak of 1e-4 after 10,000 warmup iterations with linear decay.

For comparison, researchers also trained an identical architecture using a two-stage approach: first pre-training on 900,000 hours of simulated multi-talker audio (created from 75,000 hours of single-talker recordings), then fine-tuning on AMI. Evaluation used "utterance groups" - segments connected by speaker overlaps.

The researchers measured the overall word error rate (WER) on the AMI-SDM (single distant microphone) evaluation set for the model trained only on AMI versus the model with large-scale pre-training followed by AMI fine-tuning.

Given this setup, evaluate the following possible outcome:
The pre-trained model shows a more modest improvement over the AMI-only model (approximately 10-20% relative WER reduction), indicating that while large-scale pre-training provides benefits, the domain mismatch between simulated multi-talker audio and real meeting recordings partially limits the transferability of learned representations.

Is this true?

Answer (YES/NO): NO